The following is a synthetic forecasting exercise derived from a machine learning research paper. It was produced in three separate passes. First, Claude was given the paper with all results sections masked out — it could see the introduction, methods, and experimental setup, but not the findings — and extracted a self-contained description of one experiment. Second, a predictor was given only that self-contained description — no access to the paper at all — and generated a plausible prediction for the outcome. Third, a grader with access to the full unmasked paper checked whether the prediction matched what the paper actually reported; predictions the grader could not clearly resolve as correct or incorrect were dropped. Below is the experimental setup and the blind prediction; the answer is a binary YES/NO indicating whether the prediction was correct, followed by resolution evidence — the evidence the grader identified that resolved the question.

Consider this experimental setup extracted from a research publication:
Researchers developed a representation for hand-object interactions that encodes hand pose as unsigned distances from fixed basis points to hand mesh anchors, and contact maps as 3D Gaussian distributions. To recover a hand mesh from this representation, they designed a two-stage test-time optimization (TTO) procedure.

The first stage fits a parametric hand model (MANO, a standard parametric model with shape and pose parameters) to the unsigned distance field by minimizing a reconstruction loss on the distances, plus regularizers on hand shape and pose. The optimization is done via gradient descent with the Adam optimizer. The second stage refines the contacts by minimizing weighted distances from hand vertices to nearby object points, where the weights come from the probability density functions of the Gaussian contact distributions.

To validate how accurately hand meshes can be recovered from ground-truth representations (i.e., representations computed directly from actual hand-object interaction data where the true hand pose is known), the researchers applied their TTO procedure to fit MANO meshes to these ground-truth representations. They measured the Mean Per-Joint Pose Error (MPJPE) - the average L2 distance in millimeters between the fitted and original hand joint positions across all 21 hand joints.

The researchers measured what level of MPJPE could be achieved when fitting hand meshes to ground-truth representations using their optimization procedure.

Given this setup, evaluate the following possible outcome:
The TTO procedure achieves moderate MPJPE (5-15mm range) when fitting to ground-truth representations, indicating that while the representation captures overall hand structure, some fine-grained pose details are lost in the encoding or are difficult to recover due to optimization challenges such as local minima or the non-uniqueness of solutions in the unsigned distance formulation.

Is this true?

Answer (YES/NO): NO